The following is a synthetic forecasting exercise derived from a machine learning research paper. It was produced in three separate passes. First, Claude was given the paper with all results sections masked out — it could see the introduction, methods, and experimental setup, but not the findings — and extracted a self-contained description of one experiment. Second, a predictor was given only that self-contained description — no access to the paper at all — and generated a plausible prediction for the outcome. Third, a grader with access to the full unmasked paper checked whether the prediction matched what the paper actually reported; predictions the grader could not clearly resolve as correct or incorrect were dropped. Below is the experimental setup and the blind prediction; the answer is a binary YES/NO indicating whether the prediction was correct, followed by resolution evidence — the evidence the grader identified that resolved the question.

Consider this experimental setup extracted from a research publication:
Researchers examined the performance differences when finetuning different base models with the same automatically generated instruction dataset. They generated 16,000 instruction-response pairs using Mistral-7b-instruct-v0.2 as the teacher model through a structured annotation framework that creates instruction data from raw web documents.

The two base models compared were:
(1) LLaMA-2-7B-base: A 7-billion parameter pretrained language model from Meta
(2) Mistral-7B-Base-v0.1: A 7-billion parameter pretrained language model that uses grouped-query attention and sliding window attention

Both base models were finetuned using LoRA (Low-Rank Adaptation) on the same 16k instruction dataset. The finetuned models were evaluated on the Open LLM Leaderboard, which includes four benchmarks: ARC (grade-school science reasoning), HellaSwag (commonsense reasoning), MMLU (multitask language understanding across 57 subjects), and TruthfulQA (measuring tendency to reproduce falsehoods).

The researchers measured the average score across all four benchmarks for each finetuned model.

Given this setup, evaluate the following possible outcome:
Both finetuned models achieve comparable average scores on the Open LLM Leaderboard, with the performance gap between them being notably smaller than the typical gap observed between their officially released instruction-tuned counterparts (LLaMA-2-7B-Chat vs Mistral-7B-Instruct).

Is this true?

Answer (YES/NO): NO